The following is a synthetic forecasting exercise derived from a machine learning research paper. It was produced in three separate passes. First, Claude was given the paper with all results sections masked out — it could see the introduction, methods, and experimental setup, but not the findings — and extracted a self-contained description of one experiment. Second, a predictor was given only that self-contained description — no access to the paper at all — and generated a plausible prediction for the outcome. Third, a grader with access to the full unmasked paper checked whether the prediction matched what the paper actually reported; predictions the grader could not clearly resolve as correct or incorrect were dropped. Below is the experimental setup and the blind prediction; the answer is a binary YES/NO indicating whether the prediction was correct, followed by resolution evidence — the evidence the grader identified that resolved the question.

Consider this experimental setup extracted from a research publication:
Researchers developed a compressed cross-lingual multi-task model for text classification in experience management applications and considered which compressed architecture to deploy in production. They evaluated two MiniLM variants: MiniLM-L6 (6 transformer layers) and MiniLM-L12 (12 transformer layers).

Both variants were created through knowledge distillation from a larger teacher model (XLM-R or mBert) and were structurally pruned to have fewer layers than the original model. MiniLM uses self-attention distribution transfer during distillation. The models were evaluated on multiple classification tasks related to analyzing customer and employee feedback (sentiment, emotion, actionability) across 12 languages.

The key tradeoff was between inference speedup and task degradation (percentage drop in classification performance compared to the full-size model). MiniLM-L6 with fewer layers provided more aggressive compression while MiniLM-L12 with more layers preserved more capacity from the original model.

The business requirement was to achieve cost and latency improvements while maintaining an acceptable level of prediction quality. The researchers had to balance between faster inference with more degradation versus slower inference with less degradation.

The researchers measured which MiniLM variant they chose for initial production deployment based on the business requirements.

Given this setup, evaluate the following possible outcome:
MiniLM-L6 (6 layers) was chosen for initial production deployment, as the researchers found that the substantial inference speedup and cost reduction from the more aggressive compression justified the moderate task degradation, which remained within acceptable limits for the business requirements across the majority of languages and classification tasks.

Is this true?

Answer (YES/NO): NO